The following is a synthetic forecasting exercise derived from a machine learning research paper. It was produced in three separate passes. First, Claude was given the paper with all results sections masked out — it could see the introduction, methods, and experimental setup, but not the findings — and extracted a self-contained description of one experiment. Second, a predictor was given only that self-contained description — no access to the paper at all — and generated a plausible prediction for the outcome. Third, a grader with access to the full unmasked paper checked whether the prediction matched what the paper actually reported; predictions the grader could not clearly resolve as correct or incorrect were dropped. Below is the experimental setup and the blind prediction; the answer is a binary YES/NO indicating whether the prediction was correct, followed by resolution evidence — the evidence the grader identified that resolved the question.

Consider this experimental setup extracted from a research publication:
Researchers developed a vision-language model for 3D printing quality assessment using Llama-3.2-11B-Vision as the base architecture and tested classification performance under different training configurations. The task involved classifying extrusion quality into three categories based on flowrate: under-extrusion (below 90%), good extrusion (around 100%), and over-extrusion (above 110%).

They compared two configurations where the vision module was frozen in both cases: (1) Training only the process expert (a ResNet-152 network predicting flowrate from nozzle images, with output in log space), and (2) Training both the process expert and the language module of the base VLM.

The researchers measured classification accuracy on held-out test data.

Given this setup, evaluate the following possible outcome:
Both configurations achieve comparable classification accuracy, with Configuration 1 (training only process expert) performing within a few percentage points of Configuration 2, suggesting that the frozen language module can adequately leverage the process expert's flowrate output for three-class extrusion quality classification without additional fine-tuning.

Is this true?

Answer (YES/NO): YES